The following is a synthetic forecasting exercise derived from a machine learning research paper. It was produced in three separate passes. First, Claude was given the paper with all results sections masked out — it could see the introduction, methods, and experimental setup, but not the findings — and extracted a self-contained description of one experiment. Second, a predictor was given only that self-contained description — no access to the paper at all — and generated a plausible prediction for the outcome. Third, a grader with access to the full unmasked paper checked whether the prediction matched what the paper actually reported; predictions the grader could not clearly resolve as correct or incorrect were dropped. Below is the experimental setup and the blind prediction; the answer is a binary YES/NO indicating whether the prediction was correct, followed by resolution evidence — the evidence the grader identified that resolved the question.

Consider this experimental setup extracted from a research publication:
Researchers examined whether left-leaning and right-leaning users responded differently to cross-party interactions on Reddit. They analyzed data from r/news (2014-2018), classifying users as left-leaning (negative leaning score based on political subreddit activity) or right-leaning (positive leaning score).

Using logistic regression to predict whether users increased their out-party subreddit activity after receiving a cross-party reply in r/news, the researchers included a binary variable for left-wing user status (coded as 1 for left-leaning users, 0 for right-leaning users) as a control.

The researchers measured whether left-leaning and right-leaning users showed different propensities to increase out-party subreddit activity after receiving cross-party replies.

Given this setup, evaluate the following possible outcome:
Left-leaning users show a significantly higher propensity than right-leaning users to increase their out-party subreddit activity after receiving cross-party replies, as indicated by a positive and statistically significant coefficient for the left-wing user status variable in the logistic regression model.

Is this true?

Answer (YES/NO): NO